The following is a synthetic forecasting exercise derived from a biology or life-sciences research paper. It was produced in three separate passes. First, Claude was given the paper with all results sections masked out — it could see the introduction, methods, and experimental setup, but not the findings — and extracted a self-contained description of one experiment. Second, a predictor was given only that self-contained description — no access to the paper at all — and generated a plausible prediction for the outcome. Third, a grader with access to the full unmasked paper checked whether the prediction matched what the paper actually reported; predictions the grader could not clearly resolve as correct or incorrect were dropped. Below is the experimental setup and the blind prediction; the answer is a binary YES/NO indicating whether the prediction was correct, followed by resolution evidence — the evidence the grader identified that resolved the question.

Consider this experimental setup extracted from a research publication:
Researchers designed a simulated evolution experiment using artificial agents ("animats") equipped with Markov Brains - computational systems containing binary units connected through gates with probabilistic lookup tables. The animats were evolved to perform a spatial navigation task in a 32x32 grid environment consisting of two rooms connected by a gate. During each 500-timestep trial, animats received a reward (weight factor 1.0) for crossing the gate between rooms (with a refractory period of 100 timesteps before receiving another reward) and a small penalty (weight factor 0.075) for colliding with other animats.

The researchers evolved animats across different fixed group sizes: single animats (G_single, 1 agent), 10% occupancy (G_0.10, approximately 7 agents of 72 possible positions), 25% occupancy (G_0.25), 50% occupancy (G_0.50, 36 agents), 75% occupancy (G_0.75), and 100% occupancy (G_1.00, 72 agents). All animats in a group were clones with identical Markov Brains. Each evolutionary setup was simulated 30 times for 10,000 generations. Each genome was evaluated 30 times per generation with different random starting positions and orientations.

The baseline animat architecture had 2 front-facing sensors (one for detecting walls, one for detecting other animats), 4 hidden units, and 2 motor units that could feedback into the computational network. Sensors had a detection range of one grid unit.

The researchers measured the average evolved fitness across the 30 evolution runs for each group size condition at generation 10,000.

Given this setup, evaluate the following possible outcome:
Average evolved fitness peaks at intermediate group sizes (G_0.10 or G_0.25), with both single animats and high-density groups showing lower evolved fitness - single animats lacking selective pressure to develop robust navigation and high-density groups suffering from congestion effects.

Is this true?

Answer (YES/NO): NO